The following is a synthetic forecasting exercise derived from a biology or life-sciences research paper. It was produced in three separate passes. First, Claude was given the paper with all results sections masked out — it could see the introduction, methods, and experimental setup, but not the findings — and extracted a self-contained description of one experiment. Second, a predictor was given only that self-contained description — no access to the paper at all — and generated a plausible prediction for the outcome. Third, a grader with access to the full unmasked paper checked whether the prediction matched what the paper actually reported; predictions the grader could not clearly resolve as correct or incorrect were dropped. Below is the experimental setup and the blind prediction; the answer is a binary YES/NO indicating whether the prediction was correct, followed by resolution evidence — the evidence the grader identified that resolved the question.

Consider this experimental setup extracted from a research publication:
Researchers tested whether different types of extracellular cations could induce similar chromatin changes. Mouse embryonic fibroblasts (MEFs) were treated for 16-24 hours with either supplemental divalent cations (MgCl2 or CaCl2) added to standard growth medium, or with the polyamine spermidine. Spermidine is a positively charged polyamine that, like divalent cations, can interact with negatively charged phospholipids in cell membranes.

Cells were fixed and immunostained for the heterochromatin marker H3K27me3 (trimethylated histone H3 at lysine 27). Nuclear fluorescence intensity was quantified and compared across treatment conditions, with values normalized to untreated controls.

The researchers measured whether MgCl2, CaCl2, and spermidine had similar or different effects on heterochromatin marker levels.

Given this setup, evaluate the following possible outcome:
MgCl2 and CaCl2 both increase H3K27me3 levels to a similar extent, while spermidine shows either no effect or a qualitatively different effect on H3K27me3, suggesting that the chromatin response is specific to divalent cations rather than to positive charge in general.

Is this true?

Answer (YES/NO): NO